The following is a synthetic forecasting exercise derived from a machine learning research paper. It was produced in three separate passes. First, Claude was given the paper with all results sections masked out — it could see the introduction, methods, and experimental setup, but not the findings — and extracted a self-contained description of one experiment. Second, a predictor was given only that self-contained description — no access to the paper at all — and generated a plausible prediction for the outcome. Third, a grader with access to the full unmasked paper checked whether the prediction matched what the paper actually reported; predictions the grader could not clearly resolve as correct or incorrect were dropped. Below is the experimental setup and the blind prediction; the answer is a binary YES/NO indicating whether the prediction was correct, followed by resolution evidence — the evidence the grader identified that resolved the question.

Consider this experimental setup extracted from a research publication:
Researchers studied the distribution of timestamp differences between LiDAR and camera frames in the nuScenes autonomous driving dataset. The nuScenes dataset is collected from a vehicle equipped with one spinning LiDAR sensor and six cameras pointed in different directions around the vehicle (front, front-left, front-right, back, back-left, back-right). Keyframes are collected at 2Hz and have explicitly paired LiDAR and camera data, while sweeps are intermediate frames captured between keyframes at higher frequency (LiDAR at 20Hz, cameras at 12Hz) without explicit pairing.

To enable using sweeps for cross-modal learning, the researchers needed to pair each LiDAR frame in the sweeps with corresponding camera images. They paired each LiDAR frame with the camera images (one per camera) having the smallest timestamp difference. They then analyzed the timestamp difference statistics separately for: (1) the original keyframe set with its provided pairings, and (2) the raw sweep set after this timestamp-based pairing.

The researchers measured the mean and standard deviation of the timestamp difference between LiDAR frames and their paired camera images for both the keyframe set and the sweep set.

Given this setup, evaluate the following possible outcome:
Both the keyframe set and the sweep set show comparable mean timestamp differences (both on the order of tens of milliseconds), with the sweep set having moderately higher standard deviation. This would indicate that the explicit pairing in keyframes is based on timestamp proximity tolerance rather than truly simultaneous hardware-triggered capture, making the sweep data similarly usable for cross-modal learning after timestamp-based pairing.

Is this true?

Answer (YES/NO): NO